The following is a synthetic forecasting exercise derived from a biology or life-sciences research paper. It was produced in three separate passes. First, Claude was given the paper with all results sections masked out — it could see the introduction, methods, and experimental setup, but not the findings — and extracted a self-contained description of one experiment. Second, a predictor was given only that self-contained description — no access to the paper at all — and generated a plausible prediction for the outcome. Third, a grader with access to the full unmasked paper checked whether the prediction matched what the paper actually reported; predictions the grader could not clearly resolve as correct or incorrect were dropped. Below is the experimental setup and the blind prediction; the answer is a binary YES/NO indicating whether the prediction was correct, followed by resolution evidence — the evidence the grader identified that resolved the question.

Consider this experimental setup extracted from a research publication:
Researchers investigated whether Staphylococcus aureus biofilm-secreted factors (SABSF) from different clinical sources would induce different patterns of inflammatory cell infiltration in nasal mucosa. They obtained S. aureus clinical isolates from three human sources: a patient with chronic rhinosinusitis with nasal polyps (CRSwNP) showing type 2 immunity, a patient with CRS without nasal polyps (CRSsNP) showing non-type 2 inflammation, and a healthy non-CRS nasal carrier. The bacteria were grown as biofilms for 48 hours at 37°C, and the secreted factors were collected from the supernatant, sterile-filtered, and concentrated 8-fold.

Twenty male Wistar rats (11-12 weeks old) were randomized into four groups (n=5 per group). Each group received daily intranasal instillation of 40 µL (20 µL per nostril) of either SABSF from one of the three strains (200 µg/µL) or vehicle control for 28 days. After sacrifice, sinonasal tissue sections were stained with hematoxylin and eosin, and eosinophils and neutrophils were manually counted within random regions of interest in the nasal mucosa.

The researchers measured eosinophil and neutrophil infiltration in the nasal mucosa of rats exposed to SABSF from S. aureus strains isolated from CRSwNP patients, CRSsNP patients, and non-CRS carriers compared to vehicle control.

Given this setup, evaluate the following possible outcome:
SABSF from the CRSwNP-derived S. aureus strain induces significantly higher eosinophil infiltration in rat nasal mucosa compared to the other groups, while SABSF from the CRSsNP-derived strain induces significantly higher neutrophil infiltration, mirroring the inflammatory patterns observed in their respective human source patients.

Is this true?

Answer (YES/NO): NO